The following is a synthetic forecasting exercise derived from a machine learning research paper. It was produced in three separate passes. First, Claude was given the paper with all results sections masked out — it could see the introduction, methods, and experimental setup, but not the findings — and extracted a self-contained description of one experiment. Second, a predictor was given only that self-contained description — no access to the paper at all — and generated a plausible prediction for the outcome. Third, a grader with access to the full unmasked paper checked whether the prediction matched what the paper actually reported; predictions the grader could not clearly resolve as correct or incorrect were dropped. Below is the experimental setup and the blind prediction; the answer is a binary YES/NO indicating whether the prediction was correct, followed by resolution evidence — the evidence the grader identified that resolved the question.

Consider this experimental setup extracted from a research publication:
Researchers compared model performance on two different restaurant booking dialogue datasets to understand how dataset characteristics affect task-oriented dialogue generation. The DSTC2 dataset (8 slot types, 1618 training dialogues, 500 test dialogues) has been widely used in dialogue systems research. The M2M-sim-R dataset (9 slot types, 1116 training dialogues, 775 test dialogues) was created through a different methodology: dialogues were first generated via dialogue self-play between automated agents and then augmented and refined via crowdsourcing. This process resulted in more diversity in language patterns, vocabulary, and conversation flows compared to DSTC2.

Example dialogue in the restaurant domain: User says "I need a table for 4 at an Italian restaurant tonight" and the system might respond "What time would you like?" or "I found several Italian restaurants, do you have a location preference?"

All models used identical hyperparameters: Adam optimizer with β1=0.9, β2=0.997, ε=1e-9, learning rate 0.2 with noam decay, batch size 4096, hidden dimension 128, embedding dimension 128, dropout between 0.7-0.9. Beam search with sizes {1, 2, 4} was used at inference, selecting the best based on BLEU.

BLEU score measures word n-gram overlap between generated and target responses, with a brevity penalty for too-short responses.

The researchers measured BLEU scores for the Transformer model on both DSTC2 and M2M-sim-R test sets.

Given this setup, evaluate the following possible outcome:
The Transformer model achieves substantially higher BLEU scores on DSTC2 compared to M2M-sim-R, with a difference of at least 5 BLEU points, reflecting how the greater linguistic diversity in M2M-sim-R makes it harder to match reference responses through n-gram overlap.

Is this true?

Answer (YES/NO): YES